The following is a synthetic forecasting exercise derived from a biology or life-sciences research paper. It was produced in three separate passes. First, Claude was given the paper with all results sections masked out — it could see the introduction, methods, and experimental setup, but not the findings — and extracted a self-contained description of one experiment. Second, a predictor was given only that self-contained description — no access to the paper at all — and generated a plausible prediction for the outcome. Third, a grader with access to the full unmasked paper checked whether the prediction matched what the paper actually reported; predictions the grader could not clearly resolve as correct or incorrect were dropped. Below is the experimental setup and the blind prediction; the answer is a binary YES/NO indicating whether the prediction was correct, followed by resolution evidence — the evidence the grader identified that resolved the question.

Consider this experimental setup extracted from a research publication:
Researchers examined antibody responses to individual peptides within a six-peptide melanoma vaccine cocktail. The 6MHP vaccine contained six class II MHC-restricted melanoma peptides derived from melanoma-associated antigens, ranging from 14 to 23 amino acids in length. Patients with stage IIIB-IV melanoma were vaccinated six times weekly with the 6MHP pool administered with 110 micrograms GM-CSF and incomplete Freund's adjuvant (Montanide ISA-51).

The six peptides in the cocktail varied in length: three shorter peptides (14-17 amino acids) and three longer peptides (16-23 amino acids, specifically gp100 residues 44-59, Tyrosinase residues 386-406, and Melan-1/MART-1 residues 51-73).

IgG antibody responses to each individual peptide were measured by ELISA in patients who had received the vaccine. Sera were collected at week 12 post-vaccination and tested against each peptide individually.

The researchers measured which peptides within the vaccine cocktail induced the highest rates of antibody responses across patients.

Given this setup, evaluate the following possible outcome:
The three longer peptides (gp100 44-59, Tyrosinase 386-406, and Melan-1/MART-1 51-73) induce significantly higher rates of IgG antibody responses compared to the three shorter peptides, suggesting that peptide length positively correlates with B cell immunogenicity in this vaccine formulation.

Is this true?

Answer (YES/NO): YES